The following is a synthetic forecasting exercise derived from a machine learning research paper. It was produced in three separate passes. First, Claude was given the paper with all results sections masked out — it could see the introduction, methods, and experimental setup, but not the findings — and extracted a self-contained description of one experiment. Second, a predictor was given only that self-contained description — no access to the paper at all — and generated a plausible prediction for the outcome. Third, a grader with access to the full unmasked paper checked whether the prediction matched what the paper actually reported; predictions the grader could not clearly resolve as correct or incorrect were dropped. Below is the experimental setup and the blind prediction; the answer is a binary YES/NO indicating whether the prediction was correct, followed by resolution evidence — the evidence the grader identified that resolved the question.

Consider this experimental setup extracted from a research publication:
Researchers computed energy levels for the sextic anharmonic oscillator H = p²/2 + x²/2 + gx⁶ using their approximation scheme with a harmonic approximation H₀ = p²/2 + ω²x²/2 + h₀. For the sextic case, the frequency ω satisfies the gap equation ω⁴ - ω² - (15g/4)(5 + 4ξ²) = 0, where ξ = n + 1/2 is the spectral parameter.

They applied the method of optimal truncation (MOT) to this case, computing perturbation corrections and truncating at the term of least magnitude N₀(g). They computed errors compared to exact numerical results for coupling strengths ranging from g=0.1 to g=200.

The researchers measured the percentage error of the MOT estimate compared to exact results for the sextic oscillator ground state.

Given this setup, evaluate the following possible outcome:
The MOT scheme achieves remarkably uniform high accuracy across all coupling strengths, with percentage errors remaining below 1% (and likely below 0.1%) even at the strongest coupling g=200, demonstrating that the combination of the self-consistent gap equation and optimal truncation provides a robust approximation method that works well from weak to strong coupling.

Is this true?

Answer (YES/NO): NO